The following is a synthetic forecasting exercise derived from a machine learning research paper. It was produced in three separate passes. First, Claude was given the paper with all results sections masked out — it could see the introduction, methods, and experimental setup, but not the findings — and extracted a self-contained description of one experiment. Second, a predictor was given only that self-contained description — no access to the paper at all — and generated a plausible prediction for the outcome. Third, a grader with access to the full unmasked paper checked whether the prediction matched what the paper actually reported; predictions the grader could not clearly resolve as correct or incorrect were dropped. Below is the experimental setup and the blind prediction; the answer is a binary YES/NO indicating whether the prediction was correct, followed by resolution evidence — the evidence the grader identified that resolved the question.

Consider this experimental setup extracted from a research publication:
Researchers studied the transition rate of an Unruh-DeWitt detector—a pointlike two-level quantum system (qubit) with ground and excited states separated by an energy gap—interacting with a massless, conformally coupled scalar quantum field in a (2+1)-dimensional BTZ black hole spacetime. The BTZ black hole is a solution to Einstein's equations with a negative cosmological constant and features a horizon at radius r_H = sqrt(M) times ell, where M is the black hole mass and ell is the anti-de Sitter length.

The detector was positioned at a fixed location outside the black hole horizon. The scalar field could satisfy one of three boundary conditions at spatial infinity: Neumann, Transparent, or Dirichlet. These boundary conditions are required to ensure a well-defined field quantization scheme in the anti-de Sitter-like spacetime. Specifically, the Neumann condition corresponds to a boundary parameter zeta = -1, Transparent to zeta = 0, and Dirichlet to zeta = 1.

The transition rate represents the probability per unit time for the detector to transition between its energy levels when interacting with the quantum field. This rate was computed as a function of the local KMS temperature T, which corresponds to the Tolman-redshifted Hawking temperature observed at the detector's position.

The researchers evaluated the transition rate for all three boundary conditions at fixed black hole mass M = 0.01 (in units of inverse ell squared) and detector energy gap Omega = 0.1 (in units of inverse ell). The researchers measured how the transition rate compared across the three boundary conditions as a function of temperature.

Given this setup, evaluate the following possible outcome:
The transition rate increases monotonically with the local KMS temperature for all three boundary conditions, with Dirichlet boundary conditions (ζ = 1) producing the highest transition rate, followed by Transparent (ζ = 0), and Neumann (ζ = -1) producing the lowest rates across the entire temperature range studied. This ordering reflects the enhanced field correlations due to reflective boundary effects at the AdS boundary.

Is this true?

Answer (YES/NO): NO